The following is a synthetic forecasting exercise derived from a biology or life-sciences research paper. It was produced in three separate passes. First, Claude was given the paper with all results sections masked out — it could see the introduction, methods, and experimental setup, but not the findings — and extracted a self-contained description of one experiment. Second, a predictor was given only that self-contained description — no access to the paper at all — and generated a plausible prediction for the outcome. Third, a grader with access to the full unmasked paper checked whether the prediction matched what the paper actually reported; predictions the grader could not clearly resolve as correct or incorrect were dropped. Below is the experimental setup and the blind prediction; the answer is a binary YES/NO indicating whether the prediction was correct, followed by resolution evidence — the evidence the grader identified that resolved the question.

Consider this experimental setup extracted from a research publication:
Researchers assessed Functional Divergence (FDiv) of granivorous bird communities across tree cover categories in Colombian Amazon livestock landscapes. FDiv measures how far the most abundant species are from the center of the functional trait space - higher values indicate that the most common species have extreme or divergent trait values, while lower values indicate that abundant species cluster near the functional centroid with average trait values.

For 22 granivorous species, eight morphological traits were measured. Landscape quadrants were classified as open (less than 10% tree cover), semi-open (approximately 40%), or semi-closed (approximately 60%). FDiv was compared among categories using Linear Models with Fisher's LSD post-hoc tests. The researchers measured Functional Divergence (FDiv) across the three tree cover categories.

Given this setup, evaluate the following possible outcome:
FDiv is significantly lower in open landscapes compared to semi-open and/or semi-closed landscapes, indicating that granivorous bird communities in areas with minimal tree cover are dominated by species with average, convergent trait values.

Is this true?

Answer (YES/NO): NO